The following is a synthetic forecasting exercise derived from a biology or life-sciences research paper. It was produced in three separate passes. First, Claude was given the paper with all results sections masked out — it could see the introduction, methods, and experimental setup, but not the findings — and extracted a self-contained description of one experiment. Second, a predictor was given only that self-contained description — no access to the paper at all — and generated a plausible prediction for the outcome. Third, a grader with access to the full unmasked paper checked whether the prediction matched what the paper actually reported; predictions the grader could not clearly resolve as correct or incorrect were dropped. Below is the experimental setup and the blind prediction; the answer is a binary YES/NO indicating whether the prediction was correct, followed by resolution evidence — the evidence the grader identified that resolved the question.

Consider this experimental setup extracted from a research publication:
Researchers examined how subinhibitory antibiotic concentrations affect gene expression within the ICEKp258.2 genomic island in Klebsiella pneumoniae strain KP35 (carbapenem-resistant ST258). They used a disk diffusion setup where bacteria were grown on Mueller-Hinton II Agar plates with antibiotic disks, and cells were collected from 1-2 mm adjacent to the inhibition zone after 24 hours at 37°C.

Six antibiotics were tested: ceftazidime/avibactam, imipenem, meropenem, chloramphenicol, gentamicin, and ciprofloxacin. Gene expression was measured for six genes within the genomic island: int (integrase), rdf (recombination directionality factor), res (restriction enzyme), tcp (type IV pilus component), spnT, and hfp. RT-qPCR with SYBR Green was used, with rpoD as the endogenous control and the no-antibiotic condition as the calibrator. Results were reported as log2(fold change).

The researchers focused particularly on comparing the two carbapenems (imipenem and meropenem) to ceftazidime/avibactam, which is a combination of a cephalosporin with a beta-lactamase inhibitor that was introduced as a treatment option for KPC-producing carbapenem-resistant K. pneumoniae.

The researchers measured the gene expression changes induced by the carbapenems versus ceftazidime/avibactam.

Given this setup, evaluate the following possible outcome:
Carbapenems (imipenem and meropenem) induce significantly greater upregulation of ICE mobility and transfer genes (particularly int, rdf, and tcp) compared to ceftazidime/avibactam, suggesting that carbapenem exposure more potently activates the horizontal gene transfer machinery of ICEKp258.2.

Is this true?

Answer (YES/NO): NO